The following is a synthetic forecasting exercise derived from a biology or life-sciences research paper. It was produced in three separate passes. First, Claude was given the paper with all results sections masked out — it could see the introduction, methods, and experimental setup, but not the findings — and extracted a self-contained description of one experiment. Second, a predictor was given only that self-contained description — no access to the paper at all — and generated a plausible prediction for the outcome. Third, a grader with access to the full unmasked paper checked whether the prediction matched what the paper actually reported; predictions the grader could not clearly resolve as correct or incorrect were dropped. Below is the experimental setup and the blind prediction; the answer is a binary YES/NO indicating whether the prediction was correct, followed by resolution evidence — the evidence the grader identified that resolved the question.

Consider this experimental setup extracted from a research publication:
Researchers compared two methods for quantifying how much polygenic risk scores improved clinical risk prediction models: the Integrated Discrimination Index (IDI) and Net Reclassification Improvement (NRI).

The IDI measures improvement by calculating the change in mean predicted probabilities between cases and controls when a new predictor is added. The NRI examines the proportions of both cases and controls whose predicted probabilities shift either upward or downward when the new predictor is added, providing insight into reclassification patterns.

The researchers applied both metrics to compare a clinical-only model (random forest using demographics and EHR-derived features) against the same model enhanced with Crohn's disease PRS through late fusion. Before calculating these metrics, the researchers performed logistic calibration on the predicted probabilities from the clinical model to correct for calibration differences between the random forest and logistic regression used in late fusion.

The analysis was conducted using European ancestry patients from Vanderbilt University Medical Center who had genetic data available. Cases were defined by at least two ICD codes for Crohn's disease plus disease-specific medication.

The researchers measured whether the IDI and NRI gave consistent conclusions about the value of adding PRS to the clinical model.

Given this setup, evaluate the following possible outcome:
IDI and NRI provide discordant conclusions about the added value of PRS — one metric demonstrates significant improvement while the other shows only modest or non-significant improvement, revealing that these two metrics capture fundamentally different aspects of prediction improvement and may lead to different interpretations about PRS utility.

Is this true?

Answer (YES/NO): YES